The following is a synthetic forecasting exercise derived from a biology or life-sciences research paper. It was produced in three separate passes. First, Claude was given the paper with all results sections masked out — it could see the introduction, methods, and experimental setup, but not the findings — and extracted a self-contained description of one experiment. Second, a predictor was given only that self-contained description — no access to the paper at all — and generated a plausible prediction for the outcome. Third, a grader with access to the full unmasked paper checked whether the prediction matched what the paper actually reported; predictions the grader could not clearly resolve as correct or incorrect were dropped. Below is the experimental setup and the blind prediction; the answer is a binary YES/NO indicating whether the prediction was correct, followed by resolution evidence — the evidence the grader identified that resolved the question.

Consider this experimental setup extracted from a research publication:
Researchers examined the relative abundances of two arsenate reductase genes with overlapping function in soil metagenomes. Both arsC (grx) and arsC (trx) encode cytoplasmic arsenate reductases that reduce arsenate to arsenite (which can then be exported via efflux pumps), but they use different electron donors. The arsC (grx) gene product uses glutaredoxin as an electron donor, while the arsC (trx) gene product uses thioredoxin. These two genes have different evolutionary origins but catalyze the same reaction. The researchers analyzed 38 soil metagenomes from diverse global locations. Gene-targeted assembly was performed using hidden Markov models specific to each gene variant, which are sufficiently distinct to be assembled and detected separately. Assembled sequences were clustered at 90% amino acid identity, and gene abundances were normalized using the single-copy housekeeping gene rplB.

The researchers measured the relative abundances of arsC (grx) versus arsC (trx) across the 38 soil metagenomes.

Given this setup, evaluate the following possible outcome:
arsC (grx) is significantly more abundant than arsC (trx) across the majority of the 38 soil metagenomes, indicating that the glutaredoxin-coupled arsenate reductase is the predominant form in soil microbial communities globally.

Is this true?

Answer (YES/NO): YES